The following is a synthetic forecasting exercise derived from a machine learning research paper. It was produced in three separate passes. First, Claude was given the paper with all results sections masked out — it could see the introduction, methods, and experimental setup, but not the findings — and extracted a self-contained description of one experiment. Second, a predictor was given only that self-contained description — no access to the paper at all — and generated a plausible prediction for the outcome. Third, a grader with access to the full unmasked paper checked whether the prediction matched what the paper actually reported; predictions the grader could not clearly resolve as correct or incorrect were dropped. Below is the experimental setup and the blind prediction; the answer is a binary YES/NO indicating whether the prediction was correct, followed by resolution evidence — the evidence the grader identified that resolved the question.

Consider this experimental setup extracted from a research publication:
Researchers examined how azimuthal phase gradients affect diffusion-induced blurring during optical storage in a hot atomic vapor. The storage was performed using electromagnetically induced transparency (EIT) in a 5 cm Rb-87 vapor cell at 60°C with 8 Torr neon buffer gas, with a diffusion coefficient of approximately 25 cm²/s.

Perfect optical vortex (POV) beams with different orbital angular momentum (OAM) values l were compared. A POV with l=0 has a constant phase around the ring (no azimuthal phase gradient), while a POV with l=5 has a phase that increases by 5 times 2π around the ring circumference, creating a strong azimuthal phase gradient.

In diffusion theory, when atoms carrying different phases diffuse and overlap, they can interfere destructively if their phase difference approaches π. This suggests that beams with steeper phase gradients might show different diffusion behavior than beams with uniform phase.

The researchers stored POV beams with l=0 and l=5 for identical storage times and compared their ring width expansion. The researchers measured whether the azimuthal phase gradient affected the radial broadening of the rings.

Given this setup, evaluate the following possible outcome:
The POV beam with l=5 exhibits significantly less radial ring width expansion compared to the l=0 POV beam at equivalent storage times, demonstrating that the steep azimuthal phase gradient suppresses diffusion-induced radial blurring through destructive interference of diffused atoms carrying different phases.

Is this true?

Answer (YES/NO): YES